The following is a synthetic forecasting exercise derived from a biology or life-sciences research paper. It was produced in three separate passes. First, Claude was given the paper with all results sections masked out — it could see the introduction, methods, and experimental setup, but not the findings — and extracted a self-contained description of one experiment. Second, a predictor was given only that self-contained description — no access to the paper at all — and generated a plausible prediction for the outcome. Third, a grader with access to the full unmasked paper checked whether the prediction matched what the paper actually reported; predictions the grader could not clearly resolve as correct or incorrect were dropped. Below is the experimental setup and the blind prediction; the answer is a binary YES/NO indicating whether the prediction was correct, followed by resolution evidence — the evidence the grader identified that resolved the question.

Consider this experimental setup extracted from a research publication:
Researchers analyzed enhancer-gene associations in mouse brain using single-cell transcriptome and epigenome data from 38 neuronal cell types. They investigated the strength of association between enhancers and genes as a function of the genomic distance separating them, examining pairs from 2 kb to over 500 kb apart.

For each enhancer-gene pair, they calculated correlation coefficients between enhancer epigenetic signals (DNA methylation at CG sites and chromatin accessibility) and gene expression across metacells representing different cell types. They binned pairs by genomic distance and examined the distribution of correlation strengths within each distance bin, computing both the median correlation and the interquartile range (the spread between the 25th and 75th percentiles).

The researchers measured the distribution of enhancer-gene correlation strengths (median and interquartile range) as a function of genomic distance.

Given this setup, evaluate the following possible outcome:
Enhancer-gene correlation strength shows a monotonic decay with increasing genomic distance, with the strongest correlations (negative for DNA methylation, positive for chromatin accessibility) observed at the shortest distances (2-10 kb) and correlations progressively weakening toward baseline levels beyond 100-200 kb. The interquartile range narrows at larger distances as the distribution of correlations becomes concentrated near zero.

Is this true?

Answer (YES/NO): NO